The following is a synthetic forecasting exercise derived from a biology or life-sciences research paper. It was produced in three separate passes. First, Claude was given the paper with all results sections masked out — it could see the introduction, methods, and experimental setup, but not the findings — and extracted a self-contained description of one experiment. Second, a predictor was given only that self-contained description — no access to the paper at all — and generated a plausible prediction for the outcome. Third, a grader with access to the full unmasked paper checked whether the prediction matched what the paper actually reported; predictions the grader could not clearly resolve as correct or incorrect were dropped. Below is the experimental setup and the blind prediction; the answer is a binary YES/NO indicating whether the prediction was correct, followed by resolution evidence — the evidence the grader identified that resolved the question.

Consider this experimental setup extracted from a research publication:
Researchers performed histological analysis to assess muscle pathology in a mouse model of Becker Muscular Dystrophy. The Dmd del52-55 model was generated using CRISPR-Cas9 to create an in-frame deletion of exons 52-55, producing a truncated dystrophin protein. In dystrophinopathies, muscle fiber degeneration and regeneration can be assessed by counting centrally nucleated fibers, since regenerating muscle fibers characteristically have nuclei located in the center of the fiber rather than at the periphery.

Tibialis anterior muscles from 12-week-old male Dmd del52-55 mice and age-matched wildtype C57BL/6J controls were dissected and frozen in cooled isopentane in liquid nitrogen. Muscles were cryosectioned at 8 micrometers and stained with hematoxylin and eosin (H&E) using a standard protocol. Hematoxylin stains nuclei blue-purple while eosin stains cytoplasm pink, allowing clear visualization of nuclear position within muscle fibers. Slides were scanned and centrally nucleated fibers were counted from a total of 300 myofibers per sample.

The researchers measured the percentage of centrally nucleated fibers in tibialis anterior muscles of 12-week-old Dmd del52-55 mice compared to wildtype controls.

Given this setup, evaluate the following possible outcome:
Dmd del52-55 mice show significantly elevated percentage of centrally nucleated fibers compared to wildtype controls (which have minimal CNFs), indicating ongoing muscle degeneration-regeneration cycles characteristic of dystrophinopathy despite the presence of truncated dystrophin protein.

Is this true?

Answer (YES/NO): NO